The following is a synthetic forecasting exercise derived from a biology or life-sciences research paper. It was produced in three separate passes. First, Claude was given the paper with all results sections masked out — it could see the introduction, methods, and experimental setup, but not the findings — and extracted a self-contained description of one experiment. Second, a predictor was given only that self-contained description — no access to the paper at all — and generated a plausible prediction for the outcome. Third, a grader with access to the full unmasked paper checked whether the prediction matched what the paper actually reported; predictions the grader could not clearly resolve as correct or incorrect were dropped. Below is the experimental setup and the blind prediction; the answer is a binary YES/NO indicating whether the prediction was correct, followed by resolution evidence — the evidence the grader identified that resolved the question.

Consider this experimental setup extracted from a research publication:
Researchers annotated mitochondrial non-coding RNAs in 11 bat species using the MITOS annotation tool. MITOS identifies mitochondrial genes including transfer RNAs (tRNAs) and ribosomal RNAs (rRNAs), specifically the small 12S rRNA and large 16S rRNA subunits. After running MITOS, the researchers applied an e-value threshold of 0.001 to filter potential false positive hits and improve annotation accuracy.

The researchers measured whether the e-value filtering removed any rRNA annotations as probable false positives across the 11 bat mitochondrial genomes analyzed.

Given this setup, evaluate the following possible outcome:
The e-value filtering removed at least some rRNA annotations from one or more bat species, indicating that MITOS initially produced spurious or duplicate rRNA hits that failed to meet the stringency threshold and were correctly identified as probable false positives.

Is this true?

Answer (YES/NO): YES